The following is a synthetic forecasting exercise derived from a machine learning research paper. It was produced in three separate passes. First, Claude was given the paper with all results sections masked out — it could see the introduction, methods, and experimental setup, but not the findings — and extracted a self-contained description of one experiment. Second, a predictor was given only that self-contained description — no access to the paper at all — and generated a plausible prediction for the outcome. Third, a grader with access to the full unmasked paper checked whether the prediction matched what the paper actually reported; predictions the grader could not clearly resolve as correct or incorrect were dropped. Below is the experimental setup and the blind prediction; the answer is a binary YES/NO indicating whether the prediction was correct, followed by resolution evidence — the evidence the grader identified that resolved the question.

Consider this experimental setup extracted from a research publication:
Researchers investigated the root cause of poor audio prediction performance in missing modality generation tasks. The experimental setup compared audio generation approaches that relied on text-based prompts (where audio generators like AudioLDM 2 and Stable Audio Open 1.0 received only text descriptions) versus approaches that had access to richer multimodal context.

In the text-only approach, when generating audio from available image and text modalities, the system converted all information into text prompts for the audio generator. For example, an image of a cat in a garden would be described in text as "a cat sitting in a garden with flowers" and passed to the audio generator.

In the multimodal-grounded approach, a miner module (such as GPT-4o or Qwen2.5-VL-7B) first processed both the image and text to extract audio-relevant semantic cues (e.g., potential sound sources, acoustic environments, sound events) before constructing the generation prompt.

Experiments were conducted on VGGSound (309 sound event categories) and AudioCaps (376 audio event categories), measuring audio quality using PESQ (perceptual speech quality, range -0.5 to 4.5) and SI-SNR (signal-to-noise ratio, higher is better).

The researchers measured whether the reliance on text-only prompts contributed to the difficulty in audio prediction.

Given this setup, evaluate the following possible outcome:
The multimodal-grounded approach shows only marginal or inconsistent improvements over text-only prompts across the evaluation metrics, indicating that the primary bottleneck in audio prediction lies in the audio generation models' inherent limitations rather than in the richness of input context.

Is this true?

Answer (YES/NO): NO